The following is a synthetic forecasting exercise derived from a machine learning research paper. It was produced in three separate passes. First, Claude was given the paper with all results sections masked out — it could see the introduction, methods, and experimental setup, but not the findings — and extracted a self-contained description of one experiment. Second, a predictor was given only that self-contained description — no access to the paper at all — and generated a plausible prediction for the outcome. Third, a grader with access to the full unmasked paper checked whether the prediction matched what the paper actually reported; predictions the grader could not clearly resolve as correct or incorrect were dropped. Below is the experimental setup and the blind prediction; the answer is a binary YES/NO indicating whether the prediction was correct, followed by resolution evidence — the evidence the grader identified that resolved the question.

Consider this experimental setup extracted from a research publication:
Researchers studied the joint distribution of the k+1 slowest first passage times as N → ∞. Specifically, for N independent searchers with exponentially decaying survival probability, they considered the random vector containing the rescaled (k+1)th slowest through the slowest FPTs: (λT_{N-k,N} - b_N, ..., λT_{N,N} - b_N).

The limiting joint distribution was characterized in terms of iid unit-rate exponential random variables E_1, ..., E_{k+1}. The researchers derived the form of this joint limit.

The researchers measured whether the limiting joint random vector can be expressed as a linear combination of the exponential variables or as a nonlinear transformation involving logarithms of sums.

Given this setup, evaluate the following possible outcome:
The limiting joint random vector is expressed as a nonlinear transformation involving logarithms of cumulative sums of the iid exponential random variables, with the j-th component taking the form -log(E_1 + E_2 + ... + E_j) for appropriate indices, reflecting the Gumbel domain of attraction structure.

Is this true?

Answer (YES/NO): YES